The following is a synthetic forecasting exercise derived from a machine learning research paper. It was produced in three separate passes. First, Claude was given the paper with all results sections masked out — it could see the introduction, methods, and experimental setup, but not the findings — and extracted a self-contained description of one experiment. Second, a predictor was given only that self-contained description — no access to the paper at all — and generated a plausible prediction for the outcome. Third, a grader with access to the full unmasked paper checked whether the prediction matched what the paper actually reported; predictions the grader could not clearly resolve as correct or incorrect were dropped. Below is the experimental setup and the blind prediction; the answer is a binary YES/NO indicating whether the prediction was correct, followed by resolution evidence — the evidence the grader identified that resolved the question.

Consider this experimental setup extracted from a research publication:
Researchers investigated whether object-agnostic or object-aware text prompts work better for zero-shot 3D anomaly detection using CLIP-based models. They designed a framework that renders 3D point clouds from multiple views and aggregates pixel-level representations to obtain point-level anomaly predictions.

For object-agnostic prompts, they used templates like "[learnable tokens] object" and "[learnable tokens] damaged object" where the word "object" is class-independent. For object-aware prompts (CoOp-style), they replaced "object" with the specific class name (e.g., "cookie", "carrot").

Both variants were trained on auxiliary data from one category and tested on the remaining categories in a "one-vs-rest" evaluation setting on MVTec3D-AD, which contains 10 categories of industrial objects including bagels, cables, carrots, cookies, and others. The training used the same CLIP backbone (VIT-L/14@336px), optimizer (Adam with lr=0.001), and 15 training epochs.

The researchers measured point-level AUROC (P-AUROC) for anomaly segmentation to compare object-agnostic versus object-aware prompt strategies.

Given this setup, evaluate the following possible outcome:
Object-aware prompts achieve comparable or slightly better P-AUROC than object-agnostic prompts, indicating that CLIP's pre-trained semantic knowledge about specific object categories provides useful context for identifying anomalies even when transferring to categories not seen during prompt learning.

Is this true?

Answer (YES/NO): NO